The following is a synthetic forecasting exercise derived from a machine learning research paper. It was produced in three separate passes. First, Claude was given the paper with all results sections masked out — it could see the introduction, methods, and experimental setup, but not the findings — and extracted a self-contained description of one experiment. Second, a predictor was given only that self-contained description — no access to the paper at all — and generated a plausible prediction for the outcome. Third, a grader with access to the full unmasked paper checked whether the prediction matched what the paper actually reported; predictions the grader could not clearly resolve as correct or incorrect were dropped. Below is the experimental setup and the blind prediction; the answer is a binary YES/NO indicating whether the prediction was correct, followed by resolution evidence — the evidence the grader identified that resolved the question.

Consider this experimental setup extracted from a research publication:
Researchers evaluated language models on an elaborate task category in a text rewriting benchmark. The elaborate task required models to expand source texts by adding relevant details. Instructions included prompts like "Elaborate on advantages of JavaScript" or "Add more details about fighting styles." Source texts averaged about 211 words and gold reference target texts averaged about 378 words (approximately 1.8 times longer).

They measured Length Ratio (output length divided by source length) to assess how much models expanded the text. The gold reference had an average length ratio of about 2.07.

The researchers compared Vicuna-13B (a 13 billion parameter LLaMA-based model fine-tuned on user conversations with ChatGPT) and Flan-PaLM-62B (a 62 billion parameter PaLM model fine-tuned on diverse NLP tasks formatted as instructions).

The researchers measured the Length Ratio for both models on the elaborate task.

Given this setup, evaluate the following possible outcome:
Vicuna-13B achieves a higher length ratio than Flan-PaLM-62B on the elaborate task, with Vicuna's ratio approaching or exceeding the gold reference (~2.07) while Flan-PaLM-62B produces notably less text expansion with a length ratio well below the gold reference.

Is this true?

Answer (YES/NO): YES